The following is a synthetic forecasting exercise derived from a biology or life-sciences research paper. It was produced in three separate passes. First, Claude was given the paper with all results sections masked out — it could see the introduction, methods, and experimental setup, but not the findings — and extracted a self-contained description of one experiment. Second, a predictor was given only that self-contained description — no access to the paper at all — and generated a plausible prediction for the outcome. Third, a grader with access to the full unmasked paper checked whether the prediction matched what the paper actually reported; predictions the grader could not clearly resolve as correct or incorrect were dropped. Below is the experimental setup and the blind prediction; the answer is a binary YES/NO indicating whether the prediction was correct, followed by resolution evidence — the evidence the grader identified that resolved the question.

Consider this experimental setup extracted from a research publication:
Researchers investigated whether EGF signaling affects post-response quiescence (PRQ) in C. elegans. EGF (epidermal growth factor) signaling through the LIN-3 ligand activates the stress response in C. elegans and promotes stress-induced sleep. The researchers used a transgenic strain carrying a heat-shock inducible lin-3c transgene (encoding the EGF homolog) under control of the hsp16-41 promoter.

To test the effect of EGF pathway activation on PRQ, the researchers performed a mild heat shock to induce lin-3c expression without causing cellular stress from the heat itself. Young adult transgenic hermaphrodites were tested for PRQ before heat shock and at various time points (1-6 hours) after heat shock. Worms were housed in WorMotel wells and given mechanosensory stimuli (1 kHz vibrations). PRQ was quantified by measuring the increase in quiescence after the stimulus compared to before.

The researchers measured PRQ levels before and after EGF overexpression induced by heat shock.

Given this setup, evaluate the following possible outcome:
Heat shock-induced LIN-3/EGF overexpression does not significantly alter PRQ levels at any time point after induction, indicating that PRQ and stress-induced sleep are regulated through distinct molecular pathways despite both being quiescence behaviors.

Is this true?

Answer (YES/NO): NO